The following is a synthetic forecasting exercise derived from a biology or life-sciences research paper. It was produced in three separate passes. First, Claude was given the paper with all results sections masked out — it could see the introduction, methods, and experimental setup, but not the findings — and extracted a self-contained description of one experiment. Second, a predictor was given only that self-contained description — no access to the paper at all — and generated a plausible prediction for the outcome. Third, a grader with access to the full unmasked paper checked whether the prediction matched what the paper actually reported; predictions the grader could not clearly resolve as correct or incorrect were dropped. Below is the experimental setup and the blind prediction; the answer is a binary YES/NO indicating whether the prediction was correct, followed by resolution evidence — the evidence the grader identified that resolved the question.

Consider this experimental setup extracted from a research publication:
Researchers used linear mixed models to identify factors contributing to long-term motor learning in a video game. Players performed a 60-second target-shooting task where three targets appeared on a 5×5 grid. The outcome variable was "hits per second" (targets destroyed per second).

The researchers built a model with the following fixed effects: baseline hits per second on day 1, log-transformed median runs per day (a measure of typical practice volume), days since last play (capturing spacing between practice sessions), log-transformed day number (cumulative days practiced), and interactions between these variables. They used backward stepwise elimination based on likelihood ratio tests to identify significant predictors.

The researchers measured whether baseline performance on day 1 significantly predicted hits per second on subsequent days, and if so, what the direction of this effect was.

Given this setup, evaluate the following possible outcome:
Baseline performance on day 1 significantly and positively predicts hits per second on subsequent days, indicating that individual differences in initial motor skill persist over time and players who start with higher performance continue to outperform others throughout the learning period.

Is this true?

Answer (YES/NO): NO